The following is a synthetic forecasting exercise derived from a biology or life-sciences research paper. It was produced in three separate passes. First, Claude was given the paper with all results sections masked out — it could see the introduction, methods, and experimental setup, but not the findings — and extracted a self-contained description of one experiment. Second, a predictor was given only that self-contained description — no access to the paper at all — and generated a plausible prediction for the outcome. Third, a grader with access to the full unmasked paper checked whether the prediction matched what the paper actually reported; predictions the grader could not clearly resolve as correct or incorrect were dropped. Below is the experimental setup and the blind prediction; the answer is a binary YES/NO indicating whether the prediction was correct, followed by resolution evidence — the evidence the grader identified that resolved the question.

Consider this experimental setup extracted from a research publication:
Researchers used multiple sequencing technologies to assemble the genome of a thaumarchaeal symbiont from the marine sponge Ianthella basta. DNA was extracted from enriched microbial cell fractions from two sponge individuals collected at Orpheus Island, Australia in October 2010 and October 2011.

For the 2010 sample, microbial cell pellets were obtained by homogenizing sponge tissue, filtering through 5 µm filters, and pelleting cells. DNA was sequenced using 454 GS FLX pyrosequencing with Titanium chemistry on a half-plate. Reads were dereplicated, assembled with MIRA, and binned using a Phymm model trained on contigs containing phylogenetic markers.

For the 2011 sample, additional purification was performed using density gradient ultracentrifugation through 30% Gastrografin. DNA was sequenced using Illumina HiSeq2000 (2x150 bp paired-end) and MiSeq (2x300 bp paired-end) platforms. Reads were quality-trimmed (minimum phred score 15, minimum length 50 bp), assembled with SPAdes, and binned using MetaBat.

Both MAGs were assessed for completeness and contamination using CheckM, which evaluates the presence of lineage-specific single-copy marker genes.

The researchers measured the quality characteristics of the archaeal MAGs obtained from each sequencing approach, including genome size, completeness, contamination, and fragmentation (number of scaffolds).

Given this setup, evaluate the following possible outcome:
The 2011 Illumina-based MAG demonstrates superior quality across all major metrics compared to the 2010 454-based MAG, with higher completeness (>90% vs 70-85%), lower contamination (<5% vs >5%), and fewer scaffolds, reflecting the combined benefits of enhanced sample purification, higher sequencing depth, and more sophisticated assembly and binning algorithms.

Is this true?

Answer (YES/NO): NO